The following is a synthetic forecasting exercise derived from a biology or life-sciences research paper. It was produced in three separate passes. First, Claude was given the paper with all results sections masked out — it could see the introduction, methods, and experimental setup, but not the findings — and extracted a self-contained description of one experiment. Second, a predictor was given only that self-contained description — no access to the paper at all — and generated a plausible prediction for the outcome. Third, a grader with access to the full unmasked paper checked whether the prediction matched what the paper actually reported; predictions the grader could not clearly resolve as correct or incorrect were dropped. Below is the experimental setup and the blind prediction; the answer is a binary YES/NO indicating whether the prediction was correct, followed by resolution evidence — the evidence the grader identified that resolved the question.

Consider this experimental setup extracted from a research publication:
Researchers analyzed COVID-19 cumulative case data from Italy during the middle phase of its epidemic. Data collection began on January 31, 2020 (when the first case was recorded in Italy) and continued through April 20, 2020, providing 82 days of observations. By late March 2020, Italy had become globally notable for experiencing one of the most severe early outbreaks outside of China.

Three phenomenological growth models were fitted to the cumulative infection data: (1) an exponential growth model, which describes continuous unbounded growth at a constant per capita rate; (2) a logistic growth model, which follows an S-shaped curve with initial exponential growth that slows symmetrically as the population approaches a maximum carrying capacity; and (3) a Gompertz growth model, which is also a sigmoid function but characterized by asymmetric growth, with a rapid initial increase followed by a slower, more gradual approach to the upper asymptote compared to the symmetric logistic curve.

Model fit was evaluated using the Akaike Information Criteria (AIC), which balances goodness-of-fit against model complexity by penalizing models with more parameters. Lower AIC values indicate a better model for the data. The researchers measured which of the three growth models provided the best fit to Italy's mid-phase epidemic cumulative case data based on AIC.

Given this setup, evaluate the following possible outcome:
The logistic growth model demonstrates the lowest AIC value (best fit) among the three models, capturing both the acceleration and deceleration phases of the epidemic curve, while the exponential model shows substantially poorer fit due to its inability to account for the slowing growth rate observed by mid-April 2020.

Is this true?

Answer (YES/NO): NO